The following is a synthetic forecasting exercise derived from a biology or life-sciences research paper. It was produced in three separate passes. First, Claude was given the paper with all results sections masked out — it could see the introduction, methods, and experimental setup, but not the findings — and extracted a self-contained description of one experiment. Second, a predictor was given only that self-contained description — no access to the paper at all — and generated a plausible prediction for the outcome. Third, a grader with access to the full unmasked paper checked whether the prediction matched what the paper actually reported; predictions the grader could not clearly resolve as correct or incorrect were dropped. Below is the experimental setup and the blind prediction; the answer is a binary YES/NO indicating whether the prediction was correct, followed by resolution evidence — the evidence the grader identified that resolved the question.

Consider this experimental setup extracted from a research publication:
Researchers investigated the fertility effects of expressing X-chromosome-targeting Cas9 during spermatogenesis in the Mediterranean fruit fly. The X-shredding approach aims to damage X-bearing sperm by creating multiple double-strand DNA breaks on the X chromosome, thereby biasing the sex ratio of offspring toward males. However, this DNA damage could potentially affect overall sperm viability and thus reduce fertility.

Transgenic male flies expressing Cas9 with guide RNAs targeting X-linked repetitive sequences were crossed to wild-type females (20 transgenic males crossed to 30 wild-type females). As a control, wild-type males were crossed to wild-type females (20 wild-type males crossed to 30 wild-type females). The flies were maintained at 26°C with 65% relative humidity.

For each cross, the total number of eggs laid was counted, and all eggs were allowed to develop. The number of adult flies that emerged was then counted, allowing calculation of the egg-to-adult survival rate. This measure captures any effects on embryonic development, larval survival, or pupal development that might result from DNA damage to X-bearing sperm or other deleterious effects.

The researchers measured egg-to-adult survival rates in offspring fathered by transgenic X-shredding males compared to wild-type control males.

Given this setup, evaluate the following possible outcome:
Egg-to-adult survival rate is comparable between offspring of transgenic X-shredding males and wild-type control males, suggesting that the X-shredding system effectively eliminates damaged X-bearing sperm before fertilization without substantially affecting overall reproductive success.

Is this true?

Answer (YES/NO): NO